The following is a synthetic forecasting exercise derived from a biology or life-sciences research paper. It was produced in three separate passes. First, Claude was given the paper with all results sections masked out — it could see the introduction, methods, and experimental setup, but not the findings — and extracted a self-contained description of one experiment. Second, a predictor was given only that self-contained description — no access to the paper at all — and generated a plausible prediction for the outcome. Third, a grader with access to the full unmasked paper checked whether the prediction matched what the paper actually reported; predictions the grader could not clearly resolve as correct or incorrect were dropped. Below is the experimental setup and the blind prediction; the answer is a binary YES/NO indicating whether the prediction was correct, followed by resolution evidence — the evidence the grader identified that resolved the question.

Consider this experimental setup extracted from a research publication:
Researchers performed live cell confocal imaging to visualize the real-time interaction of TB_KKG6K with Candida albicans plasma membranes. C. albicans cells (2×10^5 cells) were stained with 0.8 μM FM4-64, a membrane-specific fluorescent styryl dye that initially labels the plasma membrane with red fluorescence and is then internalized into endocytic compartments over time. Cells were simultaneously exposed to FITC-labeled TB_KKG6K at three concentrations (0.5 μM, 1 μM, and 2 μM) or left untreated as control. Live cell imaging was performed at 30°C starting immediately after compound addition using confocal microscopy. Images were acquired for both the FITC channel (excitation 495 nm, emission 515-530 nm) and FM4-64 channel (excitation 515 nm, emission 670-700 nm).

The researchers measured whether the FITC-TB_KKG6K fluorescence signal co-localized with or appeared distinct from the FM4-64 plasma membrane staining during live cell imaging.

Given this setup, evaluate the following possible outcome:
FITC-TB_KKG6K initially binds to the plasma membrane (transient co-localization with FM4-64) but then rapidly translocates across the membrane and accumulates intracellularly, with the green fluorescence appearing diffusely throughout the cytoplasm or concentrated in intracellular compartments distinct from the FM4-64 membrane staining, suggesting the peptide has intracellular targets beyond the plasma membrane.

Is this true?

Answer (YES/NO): NO